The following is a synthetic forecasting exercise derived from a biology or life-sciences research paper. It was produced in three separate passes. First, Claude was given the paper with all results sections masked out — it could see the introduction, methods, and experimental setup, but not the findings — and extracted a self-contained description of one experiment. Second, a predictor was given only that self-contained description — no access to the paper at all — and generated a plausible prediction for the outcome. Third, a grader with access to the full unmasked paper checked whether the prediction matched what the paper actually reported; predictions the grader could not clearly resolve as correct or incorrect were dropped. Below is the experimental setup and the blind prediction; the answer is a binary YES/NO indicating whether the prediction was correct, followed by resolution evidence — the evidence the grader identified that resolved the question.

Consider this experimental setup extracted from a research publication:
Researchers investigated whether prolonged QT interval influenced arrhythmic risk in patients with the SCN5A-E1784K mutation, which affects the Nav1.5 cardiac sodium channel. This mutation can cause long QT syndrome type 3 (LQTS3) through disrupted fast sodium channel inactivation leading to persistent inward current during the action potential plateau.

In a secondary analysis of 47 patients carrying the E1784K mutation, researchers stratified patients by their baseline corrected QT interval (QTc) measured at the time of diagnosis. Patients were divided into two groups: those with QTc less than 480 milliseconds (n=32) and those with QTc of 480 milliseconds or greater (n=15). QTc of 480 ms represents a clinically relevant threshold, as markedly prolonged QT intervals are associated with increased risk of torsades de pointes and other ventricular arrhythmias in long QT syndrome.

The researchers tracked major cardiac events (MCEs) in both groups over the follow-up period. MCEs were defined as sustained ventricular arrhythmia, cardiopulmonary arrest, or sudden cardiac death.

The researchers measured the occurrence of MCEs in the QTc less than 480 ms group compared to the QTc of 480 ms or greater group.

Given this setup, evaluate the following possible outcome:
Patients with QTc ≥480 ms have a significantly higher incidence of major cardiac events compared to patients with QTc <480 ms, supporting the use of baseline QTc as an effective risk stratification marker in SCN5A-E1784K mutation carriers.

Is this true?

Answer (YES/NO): NO